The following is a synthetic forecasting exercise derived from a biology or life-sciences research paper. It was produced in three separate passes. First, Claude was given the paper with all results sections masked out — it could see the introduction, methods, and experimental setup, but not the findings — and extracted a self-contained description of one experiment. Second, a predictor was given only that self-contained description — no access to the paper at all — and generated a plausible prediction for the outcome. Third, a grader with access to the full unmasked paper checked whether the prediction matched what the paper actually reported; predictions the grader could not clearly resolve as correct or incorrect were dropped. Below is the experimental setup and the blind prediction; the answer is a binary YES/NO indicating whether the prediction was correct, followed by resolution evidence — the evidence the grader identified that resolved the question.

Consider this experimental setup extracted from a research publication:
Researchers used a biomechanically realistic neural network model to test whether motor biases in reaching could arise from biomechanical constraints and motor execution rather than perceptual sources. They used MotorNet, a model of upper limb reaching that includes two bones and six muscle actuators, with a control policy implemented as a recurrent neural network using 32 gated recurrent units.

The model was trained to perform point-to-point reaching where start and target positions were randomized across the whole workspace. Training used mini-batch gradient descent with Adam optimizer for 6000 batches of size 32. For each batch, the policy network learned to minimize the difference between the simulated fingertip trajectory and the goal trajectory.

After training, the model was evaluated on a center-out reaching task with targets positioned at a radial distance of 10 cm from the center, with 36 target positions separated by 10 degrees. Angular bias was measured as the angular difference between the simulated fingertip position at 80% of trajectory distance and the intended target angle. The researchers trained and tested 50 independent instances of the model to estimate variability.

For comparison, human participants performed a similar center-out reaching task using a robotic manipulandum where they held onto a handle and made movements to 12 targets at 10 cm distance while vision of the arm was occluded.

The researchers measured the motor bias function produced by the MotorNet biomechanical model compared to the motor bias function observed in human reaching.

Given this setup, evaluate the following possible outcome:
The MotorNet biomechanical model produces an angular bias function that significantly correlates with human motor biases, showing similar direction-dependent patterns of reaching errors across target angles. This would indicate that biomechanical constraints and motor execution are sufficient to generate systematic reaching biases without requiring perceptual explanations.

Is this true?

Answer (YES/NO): NO